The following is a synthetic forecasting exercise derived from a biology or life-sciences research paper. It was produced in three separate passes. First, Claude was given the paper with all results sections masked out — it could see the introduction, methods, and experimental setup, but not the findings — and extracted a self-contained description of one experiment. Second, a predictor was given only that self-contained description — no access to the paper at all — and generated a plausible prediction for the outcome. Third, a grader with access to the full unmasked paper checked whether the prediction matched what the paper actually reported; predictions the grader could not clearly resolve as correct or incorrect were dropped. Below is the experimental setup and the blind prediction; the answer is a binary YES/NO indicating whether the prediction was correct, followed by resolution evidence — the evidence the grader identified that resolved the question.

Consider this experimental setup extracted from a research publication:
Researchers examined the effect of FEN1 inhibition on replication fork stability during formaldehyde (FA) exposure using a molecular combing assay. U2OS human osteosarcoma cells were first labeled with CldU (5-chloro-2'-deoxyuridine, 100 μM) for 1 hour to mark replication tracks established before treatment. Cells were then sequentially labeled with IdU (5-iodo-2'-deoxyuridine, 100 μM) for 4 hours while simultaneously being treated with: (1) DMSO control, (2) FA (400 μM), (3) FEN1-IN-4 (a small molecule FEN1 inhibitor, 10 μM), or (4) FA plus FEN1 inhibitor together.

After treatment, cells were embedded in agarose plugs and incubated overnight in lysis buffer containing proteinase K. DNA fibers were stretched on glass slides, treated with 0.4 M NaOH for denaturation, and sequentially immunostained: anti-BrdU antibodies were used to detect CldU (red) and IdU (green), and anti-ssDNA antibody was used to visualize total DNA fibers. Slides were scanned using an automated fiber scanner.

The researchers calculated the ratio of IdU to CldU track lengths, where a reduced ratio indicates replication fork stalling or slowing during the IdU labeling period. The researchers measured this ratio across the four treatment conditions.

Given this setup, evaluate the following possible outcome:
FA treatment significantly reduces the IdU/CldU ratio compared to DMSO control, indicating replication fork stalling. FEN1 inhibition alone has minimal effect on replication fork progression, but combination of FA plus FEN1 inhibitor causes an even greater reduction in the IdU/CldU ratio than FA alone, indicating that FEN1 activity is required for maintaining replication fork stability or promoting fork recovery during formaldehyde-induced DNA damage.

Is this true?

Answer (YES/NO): YES